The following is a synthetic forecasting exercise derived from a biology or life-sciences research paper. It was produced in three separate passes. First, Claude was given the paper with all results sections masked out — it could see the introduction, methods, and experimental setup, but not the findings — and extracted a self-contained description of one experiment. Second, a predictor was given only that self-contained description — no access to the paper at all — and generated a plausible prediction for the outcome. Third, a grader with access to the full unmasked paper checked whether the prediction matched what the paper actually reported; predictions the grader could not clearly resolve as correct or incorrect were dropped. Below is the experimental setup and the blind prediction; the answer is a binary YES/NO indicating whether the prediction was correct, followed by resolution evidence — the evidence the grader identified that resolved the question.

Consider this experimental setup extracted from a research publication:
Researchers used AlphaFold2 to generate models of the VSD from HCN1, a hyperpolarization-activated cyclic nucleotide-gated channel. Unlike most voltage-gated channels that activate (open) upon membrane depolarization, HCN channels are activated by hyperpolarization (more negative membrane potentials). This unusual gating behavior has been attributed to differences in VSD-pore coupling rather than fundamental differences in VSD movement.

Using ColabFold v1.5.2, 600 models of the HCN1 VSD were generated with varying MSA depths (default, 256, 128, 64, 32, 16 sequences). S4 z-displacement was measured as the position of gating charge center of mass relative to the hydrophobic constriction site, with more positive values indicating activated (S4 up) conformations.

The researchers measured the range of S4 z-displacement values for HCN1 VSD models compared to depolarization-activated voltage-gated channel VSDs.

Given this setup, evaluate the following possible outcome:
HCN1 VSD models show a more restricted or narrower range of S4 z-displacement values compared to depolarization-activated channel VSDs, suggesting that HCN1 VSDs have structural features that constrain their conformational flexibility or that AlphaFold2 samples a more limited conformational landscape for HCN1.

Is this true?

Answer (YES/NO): NO